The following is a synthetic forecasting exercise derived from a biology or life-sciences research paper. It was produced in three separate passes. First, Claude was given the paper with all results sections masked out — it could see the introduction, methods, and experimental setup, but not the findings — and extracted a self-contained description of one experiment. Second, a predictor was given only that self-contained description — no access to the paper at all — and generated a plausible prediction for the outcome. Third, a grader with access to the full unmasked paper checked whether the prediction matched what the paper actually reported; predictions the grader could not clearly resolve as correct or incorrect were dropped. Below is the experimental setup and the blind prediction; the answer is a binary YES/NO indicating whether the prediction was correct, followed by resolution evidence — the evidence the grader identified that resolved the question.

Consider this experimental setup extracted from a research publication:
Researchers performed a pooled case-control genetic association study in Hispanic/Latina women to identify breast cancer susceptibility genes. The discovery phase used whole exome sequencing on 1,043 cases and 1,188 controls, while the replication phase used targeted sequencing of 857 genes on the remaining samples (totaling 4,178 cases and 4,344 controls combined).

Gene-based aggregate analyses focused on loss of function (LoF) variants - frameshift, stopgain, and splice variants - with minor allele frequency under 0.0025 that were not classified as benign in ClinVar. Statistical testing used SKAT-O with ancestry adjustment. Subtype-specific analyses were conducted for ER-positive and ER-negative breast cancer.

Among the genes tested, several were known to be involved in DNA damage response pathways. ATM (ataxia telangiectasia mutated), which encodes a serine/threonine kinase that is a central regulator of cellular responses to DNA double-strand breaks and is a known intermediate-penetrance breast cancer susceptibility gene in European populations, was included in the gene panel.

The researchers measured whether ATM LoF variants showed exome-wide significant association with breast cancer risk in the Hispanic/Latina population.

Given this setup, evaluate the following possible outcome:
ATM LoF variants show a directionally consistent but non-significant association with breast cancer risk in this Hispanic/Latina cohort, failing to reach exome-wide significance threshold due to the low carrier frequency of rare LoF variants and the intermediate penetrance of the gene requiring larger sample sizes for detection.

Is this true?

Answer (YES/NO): NO